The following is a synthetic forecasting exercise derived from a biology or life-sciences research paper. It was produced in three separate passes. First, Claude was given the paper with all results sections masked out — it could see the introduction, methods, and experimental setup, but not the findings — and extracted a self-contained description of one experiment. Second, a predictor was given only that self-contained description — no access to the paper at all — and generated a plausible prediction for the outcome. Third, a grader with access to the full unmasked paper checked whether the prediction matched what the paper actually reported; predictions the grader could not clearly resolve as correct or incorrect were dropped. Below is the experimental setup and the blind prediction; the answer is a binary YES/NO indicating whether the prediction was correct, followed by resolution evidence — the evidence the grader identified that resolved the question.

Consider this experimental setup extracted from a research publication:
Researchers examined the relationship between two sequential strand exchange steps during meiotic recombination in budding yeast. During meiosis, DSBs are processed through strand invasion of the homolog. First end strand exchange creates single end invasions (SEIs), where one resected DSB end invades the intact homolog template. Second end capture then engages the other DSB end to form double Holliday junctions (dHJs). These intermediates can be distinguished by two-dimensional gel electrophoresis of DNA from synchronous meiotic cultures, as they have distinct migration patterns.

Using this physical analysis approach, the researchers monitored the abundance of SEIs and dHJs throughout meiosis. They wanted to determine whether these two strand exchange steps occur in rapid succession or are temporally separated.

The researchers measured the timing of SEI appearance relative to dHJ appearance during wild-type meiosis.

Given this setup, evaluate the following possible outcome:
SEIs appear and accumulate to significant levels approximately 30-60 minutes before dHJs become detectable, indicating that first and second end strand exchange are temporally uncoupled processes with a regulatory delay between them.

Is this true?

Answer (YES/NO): NO